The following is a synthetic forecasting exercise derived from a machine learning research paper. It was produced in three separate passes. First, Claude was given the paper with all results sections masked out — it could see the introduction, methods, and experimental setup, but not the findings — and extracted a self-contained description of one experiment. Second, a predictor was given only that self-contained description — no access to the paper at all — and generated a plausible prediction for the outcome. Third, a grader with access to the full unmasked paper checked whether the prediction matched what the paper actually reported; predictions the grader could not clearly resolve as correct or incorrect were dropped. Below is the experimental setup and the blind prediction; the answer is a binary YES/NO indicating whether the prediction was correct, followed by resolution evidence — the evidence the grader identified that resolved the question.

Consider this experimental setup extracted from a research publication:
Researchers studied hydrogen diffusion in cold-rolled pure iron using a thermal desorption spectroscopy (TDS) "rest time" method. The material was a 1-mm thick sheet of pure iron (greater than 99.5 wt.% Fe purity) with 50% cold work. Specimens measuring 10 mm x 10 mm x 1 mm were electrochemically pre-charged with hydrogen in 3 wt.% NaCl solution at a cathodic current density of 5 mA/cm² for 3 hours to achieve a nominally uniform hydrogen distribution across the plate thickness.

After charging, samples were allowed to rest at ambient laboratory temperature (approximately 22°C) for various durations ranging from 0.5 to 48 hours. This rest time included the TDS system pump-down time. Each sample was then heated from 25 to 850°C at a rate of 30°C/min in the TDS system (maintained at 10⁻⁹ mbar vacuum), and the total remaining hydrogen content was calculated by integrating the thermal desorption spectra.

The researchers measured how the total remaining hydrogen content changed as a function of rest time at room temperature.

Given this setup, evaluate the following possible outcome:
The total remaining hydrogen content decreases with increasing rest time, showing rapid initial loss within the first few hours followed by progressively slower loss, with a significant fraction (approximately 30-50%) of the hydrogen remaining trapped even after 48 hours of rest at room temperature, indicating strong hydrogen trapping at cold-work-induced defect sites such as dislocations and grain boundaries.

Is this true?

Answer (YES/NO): NO